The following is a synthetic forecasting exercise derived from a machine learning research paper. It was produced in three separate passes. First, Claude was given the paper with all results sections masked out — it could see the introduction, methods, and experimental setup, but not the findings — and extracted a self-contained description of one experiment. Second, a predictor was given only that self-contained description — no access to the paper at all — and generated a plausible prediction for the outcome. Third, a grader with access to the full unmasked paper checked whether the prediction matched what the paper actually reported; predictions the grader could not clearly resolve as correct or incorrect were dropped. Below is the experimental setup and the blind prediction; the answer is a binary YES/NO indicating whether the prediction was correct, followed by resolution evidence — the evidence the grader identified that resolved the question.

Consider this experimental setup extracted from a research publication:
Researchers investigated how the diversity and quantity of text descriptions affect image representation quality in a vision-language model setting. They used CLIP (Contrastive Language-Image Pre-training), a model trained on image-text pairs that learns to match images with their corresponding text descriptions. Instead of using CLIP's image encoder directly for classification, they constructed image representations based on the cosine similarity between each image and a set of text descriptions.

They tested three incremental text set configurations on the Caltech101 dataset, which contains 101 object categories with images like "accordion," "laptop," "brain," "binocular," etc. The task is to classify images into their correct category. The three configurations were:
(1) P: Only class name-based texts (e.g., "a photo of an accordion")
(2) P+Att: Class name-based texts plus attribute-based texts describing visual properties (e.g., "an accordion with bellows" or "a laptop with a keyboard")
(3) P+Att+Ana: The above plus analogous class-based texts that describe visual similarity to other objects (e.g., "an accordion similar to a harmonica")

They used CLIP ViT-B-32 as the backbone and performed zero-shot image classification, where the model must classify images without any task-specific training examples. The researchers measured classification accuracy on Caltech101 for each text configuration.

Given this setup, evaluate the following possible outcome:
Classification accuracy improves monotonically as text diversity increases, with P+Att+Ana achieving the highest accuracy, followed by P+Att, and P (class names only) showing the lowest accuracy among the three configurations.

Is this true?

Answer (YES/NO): YES